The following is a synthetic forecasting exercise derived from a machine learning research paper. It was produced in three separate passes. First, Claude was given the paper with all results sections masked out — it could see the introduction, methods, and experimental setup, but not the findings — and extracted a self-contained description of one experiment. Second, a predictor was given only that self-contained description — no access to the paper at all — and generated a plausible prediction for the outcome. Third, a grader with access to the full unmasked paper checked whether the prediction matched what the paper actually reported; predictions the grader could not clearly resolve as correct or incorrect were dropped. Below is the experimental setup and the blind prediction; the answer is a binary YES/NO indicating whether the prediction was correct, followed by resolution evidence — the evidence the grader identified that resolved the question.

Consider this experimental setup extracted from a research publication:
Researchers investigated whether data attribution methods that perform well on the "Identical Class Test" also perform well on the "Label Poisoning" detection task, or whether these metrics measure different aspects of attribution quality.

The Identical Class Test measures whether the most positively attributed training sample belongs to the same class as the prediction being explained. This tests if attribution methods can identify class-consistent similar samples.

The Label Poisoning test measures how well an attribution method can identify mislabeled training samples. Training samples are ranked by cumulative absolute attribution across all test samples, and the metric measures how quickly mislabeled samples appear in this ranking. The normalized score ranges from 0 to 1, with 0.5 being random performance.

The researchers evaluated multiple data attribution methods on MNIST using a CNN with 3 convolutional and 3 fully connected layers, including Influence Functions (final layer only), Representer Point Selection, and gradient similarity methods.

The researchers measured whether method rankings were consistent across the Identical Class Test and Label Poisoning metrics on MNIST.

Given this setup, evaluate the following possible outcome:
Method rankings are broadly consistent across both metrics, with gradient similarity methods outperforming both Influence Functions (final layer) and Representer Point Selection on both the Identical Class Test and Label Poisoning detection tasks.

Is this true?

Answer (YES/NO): NO